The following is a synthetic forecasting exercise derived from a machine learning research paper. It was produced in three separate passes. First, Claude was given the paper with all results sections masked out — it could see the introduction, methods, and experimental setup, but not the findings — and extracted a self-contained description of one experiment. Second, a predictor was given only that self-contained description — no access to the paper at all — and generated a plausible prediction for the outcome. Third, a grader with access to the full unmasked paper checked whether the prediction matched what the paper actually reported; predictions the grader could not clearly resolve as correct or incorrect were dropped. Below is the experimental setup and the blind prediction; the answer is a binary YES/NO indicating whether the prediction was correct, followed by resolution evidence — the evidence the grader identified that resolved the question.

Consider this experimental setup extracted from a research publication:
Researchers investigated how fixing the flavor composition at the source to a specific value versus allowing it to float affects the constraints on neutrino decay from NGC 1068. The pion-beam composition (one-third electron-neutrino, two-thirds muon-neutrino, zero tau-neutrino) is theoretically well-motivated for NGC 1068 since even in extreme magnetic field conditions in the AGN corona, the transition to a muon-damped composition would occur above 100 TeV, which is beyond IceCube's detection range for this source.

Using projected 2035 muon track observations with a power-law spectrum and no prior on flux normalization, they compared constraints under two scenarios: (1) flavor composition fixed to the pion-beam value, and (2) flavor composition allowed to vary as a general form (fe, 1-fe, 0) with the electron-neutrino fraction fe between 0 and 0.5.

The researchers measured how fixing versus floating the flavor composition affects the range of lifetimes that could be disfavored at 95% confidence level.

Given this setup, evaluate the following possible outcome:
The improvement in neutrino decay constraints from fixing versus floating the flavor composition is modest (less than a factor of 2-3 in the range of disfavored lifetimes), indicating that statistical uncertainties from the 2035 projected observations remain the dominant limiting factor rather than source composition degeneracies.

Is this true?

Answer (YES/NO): NO